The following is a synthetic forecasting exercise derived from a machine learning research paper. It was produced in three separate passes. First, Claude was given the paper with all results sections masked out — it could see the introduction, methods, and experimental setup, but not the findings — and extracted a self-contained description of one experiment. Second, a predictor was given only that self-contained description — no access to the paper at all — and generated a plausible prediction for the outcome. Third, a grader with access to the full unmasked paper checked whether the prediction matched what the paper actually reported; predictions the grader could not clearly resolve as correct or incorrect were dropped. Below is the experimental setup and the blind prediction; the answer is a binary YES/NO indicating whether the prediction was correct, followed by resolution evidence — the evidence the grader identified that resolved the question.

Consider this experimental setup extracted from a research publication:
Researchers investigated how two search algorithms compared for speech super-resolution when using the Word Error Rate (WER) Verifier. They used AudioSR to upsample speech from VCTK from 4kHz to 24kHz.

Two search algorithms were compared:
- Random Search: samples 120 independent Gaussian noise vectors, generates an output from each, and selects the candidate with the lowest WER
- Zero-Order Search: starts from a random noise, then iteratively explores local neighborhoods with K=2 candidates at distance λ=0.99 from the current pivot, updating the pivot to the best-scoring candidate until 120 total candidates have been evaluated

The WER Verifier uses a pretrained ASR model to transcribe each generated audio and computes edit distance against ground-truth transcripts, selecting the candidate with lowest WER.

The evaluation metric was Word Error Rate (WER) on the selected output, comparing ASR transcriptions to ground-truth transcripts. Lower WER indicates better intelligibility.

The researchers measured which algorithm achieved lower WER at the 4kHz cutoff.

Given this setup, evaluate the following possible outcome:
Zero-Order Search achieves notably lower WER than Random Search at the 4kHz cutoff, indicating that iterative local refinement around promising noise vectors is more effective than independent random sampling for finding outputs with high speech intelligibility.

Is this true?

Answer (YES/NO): NO